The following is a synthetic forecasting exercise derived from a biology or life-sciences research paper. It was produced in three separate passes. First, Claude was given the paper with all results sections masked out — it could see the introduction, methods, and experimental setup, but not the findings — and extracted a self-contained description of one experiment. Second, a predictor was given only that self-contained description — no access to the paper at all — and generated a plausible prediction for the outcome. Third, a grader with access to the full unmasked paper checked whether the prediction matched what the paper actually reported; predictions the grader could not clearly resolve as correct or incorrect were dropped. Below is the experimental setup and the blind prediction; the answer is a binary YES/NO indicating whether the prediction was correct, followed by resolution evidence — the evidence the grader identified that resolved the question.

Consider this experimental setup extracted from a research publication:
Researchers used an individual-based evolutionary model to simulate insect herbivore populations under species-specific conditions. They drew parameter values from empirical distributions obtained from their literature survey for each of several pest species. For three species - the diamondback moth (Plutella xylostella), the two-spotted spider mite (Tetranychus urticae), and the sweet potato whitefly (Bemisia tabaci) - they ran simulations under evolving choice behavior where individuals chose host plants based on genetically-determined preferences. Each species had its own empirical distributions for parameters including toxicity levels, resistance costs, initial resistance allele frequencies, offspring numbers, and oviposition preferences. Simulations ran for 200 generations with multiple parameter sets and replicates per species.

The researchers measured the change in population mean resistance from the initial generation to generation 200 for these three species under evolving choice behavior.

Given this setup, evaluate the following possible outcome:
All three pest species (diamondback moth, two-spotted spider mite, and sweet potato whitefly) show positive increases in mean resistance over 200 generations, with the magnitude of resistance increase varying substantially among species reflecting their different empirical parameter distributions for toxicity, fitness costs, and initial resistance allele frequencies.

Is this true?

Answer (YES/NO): NO